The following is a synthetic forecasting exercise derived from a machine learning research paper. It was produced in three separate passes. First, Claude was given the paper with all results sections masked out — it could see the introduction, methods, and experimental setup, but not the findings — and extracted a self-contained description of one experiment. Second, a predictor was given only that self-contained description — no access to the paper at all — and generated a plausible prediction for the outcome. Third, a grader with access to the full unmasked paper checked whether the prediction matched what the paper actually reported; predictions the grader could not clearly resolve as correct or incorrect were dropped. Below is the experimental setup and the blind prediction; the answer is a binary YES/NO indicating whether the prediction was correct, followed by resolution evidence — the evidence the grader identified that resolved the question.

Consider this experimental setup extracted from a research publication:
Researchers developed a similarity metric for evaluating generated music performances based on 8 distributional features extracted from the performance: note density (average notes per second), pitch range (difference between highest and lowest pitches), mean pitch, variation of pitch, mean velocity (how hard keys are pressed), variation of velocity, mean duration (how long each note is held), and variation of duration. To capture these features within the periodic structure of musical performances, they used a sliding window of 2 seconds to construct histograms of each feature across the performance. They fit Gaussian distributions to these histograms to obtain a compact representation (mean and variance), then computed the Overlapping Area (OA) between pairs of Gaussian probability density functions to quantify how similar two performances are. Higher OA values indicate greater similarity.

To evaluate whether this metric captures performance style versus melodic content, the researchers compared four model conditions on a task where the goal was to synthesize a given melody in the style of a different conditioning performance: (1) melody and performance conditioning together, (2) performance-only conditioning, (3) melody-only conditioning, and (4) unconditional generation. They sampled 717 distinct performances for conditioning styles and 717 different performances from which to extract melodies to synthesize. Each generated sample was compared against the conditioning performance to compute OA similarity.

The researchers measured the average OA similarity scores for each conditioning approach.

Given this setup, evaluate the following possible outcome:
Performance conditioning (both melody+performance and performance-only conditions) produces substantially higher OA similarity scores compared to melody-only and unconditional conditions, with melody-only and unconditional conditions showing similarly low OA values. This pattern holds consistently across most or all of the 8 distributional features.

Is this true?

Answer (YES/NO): NO